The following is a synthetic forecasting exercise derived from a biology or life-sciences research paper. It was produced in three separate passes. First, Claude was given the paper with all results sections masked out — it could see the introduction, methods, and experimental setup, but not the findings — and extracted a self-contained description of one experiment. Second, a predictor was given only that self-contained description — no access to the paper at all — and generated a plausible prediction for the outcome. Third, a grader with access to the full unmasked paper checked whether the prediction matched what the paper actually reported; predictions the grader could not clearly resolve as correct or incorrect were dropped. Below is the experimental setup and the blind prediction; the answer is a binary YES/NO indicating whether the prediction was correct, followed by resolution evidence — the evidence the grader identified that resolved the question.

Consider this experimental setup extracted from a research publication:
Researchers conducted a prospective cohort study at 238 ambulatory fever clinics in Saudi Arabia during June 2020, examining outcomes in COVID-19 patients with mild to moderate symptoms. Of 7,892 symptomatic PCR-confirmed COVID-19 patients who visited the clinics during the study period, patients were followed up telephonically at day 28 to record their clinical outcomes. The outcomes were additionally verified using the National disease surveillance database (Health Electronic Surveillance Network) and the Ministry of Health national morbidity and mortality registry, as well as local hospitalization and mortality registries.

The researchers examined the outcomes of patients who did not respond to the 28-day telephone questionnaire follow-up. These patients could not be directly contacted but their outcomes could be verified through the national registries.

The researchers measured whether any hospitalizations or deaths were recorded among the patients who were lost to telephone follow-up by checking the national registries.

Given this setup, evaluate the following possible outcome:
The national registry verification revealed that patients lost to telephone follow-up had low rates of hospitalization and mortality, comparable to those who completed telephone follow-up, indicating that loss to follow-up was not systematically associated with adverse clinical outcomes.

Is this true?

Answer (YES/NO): NO